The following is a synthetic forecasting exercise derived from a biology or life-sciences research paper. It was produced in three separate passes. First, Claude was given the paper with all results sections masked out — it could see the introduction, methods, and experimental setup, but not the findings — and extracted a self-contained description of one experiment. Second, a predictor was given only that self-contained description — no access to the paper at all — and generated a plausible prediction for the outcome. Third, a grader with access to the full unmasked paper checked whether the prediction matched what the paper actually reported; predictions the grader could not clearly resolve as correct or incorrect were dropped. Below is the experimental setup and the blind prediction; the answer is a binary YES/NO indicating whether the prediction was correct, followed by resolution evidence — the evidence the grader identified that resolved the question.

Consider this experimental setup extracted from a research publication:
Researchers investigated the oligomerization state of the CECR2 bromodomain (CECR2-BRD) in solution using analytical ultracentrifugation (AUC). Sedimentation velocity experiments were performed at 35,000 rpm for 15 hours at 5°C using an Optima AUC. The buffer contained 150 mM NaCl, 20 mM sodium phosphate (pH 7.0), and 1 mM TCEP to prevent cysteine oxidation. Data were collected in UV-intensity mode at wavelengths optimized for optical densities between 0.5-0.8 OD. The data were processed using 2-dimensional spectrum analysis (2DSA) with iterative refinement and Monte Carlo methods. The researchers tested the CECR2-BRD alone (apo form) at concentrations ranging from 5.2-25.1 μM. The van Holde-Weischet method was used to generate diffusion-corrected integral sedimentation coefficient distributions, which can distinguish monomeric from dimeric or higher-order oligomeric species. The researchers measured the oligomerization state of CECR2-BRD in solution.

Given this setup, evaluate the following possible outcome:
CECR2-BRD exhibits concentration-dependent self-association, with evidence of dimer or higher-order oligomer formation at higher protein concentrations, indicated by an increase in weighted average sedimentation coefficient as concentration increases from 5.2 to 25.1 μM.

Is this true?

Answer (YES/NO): NO